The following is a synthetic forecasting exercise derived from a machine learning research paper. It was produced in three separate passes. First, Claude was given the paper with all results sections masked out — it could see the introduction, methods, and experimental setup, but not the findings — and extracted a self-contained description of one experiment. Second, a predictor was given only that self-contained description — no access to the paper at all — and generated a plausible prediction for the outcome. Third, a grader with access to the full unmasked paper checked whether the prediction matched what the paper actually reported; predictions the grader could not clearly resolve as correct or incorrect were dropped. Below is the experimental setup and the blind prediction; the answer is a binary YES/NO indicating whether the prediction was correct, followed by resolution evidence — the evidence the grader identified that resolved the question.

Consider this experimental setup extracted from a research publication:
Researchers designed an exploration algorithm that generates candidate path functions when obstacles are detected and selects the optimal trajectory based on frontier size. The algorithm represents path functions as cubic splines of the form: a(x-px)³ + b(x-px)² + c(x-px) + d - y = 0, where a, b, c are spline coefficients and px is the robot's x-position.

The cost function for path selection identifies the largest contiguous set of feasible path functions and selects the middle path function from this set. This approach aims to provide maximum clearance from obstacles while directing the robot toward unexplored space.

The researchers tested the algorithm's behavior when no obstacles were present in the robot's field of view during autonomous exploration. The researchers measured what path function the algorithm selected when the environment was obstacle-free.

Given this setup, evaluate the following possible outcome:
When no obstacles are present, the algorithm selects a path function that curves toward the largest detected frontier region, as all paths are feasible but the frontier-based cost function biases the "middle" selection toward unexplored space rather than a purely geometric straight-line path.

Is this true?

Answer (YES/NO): NO